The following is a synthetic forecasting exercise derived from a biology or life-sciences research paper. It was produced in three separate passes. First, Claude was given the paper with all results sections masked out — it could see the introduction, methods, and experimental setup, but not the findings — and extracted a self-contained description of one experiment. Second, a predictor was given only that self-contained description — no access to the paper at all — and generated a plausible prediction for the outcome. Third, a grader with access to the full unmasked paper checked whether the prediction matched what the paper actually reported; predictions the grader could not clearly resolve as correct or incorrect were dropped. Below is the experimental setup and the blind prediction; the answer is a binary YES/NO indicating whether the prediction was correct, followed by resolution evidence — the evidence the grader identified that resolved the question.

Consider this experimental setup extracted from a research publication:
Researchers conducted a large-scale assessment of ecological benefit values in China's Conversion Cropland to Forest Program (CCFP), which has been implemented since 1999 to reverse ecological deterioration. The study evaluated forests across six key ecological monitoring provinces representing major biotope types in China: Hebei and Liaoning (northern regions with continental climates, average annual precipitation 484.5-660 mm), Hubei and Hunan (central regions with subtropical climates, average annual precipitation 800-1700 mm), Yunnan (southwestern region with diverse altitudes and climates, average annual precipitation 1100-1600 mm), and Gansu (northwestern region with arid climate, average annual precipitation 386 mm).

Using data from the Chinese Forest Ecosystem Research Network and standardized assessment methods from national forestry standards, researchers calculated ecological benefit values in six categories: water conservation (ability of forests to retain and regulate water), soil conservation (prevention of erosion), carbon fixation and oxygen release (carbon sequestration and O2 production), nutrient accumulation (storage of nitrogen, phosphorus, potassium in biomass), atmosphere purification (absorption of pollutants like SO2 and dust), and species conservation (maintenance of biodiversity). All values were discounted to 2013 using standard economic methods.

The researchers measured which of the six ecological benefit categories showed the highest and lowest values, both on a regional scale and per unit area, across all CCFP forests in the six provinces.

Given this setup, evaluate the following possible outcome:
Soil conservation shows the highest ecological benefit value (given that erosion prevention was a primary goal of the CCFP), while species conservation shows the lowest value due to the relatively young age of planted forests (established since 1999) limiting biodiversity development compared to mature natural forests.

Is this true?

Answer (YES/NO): NO